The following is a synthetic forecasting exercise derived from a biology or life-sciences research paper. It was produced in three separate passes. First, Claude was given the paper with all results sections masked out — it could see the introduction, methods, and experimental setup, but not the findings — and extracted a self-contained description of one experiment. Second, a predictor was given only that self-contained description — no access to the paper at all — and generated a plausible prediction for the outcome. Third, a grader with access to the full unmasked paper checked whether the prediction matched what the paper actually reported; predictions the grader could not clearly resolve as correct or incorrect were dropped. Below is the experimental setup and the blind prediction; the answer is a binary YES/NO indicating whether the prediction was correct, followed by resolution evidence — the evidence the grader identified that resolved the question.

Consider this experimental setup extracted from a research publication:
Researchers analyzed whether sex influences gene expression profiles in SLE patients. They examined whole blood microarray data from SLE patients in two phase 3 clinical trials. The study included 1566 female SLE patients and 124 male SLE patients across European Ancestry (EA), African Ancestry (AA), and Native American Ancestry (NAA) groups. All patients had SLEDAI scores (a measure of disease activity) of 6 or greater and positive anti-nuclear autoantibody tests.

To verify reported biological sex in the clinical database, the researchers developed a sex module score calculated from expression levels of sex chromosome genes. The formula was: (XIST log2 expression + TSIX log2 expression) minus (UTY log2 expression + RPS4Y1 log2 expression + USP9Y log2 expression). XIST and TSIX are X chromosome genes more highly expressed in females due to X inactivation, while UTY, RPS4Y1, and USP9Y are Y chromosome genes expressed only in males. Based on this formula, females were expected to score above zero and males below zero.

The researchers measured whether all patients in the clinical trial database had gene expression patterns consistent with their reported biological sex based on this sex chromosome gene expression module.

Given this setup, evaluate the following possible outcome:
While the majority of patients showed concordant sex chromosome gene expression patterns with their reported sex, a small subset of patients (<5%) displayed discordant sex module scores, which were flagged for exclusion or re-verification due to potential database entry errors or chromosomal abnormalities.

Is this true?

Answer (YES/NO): NO